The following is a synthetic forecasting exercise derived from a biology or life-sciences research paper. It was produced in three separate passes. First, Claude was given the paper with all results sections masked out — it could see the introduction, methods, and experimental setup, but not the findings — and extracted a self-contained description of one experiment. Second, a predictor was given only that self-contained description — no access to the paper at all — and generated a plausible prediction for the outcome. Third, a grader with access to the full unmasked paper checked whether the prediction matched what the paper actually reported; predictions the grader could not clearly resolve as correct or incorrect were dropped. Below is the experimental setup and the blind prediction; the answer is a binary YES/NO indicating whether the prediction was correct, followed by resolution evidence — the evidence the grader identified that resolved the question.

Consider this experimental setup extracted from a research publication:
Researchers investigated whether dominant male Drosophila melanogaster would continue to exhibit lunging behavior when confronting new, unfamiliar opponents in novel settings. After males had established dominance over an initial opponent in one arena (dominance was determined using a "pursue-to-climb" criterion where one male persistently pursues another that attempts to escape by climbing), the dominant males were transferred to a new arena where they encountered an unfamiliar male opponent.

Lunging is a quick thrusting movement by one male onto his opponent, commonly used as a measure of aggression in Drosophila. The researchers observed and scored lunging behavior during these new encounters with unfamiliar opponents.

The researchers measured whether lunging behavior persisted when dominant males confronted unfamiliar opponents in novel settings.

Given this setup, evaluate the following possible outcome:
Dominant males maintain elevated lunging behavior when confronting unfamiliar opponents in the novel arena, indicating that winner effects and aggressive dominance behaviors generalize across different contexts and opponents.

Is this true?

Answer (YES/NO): YES